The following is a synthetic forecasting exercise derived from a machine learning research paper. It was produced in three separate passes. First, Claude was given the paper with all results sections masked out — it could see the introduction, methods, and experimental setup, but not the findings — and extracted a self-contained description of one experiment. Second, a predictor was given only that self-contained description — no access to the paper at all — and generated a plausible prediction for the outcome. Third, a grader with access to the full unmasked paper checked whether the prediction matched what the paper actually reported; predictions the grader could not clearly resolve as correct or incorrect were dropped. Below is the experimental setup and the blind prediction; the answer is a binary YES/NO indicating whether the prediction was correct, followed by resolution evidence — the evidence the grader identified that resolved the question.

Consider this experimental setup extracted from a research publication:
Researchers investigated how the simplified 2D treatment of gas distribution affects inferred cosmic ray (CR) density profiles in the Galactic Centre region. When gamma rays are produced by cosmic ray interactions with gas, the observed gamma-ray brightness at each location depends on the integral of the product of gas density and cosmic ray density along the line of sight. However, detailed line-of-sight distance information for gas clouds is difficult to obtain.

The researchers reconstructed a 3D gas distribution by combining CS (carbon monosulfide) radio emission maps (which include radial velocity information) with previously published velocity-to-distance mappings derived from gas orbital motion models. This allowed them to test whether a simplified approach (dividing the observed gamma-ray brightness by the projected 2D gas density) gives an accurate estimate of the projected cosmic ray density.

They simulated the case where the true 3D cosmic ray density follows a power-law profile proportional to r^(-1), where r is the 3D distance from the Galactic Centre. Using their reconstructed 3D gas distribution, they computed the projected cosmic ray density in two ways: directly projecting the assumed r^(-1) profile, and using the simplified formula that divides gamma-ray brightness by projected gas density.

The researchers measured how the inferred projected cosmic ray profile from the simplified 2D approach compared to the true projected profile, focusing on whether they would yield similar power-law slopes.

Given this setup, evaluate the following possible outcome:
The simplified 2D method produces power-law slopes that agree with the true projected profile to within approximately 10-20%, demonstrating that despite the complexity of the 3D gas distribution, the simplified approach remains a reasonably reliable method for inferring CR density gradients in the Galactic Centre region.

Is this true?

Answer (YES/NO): NO